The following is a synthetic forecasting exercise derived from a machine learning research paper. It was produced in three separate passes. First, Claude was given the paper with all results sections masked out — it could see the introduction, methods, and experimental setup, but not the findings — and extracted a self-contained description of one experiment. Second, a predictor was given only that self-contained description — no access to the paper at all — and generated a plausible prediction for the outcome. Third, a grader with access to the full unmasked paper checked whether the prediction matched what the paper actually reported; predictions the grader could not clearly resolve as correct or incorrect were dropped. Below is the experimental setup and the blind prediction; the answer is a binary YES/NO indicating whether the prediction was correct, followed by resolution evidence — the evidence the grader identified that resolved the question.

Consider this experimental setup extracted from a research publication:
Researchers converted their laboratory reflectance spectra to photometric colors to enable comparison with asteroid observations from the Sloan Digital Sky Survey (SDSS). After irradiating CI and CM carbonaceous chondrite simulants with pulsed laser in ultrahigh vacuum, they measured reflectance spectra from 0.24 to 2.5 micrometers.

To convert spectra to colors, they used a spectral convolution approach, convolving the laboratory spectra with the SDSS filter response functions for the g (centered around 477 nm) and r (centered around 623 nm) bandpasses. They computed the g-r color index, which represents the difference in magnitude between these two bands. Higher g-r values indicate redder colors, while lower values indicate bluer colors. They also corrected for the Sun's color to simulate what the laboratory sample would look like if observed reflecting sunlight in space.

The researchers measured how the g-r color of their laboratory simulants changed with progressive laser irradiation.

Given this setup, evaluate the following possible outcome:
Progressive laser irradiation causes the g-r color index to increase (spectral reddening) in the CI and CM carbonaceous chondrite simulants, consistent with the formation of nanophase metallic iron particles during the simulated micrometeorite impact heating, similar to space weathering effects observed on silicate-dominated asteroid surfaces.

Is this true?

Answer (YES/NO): YES